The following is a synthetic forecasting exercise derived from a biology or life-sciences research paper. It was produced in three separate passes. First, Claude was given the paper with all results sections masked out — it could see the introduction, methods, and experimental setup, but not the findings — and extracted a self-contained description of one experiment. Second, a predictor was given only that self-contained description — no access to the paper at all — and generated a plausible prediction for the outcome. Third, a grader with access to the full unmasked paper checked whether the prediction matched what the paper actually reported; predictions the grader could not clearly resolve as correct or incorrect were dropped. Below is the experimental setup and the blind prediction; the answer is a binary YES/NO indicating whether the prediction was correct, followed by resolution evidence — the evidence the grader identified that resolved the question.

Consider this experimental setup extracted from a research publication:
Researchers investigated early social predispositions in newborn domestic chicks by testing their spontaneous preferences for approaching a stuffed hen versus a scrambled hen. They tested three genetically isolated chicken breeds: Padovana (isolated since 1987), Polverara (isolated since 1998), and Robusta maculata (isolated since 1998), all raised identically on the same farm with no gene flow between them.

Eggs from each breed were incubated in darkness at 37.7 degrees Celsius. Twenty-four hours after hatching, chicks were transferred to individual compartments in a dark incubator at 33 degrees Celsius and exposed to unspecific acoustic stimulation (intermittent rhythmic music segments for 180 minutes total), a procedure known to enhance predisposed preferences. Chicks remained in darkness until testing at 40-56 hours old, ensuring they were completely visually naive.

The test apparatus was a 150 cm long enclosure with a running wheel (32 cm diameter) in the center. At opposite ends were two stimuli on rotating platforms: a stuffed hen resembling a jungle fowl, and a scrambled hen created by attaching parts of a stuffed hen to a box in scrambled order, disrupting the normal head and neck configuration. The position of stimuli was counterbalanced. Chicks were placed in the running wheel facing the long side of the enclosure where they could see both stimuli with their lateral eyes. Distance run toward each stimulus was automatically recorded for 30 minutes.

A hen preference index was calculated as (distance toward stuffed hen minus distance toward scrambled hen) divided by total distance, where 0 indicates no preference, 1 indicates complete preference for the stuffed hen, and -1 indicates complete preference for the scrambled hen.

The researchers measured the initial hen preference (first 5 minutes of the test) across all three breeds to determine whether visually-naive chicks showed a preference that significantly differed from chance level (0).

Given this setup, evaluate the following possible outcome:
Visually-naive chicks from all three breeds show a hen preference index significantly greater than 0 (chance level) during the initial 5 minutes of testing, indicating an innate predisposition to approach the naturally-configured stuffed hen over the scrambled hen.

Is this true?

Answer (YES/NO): YES